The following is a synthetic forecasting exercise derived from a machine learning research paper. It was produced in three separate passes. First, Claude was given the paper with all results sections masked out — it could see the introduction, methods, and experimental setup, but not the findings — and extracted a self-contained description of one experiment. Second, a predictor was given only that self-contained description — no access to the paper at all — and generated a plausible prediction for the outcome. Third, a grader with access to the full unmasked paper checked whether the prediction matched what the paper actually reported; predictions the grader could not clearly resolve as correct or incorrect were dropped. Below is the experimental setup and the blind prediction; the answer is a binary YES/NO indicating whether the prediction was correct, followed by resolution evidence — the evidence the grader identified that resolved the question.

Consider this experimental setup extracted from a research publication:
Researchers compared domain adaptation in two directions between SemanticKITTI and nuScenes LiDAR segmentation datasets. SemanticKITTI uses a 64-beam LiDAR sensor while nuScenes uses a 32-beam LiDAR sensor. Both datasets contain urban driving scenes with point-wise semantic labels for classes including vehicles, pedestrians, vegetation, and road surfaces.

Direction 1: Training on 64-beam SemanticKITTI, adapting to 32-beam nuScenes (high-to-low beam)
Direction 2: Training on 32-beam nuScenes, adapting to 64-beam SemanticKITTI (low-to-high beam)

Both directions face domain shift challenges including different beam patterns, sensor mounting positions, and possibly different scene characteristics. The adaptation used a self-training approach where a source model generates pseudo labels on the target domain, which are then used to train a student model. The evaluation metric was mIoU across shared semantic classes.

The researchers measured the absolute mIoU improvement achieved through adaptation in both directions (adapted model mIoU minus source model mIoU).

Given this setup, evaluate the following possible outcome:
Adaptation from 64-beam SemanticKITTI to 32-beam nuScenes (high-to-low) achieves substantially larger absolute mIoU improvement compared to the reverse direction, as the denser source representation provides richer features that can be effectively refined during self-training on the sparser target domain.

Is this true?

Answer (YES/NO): YES